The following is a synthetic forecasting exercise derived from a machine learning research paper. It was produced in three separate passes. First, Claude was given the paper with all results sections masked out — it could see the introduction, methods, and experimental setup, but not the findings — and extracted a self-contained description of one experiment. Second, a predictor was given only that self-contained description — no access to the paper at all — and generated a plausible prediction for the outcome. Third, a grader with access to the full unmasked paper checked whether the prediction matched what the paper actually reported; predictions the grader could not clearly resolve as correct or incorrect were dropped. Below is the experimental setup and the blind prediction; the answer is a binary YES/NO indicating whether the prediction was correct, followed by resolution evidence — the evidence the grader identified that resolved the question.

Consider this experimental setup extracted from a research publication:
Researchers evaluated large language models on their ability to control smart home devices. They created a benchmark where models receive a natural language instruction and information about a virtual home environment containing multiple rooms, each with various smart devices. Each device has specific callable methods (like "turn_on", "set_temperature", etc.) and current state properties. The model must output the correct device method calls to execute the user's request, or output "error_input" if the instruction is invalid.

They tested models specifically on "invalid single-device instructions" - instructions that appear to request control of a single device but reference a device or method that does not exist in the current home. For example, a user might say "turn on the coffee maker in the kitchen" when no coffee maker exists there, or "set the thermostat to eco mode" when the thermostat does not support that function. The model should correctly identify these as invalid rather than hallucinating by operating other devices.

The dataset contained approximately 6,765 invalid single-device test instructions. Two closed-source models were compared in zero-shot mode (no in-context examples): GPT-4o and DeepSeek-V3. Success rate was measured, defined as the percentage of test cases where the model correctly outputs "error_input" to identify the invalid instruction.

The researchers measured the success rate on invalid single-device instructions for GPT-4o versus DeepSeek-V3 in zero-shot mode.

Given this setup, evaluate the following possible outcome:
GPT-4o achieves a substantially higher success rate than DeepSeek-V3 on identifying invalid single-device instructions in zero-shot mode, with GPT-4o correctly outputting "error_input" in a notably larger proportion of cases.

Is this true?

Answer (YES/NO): YES